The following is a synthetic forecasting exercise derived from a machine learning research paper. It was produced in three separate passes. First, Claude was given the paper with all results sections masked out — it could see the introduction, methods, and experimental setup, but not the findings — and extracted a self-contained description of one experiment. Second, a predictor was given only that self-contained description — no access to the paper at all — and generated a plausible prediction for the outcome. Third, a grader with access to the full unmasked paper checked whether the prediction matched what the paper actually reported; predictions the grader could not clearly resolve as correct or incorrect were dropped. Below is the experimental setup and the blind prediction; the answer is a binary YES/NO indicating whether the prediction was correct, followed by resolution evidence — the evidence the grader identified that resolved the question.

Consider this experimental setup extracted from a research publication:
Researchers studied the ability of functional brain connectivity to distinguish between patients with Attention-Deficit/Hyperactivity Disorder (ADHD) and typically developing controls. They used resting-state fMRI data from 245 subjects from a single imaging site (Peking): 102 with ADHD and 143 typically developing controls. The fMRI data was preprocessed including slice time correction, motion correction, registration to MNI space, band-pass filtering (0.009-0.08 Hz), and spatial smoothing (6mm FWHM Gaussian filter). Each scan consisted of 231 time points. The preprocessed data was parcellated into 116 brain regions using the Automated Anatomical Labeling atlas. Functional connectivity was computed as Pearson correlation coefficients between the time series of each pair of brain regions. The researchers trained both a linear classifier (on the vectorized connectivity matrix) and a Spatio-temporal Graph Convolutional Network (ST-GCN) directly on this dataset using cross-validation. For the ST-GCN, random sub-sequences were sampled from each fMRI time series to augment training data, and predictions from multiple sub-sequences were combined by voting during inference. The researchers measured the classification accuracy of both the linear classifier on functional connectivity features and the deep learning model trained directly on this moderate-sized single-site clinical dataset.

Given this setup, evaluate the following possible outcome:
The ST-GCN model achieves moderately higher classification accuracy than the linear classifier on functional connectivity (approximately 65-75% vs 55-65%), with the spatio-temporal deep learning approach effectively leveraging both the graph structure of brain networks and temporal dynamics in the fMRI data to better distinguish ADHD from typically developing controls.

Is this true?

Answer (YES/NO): NO